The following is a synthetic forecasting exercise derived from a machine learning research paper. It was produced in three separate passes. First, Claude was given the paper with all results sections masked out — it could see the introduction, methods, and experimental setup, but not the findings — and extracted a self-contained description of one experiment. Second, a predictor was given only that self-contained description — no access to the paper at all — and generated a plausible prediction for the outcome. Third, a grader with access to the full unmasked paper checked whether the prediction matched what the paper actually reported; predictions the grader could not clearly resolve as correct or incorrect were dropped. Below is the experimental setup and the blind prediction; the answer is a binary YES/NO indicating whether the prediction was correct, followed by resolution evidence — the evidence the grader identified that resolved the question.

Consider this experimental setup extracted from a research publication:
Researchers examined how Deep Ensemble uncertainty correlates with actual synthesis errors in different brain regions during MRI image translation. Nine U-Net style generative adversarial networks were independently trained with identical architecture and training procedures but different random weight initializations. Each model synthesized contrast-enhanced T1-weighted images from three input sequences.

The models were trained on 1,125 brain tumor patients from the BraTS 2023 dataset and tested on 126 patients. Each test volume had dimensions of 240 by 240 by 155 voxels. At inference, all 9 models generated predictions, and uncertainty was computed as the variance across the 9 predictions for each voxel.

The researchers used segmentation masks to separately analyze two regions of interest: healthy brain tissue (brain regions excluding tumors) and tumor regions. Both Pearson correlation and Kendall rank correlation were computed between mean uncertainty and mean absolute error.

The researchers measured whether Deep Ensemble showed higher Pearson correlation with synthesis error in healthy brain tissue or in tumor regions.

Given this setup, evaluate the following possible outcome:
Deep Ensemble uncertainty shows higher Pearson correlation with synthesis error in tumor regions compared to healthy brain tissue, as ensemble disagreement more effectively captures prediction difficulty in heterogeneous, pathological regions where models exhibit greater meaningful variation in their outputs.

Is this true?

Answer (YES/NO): YES